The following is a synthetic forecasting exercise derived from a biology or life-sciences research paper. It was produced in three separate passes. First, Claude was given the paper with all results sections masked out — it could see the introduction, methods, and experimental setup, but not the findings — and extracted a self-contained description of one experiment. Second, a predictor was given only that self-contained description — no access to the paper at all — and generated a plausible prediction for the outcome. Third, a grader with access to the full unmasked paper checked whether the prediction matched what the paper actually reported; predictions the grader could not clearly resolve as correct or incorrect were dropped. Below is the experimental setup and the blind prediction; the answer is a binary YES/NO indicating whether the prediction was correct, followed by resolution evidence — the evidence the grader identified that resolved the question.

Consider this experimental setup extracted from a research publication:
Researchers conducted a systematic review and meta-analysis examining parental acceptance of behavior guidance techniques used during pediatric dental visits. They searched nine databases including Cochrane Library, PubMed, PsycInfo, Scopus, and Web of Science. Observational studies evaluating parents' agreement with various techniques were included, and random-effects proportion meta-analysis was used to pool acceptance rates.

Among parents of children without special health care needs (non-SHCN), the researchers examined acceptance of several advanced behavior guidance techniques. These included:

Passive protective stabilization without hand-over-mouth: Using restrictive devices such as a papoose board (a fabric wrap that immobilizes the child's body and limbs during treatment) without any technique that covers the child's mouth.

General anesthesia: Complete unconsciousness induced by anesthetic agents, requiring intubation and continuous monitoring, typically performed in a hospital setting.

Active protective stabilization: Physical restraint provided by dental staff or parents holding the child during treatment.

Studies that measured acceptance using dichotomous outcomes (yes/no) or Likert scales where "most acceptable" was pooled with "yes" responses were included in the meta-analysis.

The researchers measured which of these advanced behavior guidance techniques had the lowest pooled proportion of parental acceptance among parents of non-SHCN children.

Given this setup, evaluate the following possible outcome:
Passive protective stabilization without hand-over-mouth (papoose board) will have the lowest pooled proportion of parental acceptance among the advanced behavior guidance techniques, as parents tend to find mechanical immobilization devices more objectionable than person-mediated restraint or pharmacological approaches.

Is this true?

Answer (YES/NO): YES